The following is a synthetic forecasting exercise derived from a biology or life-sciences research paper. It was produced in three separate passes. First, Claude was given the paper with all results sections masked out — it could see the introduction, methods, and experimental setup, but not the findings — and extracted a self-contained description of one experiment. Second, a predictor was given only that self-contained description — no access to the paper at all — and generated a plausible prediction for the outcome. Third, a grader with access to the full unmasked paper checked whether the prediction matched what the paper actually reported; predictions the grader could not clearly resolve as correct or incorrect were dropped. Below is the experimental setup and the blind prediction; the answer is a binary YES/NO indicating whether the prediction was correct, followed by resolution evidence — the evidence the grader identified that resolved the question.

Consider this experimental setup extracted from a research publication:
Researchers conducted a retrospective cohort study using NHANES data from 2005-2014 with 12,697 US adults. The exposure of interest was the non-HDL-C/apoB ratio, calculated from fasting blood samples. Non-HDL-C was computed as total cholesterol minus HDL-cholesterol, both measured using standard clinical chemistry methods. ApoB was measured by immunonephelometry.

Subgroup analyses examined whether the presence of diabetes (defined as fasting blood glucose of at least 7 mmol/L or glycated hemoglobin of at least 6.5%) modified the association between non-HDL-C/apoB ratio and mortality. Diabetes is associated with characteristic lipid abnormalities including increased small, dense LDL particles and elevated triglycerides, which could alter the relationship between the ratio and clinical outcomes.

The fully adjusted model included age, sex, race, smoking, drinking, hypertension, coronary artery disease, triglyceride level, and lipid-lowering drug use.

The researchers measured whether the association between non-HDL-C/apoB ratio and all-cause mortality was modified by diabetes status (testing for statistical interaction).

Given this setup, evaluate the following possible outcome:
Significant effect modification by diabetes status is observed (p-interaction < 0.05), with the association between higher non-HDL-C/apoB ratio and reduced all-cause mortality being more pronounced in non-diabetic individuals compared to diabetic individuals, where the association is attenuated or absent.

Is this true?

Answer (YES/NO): NO